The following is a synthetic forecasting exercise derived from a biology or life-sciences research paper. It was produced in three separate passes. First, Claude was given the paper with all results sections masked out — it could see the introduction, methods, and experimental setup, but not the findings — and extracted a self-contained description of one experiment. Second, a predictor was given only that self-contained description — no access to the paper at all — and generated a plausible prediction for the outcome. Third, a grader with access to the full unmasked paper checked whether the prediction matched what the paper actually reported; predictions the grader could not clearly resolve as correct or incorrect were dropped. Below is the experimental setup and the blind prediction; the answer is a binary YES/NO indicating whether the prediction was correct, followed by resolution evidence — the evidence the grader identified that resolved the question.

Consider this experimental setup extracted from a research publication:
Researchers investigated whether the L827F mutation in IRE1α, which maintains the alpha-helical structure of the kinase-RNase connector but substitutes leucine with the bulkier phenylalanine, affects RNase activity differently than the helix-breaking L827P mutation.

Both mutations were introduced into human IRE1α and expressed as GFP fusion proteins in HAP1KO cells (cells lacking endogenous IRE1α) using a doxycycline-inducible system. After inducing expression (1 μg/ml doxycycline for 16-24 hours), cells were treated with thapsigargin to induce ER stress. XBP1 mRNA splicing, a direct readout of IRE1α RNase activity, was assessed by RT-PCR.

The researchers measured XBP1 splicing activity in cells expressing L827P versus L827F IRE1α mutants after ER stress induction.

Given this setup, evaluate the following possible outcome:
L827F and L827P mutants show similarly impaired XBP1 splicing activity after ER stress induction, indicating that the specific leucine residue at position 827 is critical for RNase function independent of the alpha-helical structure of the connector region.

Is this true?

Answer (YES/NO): NO